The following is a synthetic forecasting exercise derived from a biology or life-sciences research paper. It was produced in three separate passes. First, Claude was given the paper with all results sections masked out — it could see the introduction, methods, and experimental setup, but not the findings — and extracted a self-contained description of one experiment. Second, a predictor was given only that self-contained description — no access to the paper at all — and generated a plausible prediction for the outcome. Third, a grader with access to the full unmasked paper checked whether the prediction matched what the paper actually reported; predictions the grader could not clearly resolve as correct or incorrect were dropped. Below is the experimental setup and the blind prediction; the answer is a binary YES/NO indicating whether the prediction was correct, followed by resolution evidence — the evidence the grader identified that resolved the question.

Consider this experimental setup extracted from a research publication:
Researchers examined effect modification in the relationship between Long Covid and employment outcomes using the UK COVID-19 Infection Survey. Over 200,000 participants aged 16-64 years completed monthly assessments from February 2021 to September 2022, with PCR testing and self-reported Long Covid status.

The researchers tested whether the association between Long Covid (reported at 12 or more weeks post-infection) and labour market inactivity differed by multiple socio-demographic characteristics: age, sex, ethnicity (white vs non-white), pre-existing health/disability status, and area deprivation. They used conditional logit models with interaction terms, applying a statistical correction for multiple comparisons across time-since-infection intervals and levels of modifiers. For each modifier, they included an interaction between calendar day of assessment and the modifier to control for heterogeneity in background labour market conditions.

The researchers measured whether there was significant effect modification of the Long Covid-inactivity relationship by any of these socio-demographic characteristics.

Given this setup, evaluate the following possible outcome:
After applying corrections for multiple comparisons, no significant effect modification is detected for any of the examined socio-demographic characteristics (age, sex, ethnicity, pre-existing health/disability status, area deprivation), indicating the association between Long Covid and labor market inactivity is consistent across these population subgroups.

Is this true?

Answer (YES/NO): YES